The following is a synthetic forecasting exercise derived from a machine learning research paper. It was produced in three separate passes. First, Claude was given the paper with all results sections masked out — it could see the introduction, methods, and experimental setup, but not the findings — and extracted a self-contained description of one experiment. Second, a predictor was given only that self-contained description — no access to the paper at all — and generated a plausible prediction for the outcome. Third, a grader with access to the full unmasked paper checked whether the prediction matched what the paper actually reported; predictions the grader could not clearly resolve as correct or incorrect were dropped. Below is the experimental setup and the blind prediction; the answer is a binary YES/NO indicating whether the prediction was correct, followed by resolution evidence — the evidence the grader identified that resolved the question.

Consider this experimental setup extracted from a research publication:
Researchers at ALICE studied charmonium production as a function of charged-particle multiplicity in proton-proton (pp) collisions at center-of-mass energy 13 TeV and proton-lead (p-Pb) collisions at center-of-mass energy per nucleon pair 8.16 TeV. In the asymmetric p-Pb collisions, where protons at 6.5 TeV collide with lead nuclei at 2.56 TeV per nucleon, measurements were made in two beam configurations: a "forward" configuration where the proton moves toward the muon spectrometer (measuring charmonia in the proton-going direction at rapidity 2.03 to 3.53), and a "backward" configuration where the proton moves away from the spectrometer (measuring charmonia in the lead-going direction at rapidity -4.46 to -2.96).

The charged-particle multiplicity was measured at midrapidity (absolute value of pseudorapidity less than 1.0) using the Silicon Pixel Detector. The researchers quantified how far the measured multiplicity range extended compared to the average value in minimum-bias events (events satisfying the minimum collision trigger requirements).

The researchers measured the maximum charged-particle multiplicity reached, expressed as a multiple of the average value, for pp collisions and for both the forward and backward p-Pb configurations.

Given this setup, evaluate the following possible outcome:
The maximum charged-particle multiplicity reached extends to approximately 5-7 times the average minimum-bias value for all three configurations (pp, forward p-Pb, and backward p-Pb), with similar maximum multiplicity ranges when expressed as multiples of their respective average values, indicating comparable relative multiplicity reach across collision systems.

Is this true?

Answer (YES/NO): NO